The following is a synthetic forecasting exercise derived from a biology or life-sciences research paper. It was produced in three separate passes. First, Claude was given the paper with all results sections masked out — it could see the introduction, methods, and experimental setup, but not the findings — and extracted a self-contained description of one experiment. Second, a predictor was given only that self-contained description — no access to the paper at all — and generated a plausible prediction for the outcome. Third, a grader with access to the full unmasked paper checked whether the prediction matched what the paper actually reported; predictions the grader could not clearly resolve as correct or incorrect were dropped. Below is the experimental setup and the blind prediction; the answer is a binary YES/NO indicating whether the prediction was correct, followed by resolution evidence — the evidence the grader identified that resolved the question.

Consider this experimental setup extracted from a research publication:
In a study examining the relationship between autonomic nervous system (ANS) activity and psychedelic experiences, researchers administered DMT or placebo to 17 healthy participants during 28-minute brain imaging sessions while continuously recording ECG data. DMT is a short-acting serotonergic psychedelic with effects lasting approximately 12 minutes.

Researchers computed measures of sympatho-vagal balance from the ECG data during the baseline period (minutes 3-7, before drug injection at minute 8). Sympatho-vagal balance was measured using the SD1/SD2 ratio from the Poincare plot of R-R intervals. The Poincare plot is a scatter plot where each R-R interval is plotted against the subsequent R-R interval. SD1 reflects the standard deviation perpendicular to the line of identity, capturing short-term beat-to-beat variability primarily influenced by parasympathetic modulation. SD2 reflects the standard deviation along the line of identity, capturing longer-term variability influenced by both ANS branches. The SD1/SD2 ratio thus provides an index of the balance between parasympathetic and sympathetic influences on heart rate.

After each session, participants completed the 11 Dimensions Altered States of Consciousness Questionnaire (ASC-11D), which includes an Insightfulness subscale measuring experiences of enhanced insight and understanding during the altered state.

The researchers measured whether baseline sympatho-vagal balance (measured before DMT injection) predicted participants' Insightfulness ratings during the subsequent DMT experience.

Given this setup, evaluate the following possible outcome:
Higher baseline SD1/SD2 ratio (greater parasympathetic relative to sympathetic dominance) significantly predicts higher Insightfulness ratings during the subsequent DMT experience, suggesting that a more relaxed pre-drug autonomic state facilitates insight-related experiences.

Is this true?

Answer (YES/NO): NO